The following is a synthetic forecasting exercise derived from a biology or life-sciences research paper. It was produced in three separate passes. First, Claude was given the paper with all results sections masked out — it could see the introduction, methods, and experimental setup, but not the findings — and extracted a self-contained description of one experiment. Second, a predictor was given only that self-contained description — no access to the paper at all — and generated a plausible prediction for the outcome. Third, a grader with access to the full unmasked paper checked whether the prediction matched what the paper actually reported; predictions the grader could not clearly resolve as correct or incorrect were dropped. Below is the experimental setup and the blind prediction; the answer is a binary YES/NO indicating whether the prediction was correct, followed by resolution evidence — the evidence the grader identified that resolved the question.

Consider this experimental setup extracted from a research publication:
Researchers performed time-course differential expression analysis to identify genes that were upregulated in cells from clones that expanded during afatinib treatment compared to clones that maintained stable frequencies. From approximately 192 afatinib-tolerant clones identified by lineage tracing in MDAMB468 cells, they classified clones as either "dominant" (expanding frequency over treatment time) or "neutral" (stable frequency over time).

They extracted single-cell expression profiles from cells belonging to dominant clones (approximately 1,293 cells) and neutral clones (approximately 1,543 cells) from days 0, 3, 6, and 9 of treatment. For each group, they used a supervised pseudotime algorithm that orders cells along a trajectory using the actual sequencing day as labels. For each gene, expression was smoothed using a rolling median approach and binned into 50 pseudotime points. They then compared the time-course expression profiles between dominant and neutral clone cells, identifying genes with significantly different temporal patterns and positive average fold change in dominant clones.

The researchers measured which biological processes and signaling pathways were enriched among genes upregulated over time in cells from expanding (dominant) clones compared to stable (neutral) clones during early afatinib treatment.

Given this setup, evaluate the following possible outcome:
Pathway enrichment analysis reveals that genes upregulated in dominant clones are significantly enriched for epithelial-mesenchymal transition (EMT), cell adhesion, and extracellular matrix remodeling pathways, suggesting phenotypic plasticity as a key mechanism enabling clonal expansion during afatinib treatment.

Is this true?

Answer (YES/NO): NO